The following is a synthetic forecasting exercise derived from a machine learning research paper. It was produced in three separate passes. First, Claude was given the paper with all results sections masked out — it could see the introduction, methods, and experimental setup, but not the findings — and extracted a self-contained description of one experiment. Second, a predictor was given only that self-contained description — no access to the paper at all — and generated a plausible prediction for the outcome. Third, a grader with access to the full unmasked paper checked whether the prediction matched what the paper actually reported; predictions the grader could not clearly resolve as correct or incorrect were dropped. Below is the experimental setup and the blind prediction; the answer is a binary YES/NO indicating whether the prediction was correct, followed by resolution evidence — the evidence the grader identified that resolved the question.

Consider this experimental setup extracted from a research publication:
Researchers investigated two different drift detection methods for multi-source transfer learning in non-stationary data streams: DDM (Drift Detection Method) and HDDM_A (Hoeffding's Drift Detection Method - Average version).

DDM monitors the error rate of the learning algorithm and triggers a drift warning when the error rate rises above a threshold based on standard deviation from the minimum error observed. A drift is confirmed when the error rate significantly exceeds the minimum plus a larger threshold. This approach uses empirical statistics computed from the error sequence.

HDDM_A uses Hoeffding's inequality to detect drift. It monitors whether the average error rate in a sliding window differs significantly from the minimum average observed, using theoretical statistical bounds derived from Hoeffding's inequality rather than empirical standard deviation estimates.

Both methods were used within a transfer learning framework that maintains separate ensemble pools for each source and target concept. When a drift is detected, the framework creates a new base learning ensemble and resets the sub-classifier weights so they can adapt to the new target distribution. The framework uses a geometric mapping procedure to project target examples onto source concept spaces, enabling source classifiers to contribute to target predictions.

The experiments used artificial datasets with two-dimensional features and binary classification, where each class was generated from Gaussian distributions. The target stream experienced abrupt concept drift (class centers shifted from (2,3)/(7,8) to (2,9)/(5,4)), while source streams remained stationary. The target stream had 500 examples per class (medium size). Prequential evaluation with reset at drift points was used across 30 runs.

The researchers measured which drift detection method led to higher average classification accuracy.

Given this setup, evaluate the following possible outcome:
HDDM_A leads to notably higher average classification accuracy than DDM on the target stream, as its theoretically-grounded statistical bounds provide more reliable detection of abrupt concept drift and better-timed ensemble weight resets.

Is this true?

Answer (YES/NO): NO